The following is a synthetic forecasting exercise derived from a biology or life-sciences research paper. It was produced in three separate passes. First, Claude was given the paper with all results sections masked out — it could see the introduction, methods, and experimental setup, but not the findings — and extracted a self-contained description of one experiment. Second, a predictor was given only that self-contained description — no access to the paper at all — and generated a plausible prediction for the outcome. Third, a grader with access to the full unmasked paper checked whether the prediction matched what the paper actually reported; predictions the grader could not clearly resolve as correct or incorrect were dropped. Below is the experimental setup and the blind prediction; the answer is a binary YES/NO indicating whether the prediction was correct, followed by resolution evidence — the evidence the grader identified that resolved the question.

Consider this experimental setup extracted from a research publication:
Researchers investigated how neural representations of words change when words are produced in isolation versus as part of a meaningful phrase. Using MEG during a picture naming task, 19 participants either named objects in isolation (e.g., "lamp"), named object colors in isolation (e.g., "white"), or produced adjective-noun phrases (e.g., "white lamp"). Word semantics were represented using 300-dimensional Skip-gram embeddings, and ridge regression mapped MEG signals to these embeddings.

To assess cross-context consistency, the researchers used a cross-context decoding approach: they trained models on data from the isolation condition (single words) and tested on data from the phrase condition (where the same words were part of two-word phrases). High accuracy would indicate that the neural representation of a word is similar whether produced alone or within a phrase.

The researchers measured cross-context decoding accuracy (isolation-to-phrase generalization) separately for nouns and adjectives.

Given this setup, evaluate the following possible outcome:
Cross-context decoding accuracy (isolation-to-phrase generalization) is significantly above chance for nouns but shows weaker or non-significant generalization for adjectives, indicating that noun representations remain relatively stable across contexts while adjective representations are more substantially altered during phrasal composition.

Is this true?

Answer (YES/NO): YES